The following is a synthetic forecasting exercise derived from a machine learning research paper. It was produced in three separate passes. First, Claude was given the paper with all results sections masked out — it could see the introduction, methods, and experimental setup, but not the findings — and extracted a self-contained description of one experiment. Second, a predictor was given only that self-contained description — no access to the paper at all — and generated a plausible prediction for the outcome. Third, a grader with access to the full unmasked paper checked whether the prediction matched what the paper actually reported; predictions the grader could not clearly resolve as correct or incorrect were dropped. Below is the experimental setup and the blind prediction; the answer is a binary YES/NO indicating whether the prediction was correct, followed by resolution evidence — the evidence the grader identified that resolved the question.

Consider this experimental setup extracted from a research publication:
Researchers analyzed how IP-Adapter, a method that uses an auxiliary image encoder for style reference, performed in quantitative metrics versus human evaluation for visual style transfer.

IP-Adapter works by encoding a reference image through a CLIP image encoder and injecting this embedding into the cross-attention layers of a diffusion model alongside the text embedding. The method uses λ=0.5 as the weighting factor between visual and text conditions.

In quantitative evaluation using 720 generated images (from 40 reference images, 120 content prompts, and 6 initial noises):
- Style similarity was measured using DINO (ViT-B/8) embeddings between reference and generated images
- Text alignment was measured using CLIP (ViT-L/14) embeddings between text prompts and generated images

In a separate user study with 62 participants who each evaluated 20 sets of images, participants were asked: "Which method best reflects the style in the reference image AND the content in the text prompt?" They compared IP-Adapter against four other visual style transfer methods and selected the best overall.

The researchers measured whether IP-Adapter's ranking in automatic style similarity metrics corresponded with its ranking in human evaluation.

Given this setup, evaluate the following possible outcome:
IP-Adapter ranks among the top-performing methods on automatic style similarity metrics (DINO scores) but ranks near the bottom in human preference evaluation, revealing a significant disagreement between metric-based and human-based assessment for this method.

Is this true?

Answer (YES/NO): NO